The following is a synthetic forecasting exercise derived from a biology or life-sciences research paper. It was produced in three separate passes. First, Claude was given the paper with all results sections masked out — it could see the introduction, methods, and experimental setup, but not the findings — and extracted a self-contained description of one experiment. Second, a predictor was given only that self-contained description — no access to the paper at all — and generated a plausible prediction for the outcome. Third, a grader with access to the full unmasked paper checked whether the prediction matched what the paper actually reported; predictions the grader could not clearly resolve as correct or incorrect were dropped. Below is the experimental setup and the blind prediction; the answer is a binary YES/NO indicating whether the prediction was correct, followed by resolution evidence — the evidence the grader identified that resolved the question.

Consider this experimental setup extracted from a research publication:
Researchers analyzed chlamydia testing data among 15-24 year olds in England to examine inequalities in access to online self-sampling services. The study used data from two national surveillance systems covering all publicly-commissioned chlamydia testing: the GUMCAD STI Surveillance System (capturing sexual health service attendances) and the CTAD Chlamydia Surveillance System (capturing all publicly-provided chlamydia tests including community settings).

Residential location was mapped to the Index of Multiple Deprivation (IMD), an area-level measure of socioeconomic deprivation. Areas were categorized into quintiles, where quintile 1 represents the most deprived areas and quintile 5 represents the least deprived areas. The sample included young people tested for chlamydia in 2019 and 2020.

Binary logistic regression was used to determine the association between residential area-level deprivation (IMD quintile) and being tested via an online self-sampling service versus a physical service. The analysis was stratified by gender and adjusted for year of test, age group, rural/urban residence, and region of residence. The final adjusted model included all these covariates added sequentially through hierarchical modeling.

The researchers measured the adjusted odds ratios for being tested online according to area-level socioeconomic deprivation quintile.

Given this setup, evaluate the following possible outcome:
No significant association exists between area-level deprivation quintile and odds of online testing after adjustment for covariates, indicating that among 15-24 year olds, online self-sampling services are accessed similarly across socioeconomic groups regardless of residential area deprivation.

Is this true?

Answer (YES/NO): NO